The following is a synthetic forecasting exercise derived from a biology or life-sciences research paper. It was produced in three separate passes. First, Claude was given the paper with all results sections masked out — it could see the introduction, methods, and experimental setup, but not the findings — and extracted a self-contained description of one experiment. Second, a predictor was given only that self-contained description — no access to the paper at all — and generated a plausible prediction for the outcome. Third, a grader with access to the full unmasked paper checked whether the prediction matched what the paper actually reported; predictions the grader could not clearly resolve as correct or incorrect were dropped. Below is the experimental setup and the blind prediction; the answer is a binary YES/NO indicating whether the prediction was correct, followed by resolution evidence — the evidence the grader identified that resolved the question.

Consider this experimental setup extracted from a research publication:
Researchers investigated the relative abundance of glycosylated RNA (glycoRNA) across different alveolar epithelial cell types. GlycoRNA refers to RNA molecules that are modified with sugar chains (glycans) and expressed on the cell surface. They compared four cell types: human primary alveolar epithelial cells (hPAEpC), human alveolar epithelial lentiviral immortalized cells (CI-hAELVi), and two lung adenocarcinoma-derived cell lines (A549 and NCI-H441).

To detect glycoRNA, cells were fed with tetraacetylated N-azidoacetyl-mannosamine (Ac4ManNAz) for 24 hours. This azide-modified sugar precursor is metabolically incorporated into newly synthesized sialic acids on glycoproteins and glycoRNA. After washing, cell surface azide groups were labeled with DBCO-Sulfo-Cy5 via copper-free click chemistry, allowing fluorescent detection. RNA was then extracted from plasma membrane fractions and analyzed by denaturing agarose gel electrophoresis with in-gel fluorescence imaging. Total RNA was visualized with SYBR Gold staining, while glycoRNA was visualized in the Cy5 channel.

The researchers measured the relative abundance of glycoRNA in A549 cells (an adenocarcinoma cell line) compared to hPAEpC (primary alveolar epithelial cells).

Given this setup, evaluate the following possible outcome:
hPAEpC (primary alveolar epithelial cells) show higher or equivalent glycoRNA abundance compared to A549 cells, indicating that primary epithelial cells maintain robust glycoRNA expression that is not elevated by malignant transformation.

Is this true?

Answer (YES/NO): YES